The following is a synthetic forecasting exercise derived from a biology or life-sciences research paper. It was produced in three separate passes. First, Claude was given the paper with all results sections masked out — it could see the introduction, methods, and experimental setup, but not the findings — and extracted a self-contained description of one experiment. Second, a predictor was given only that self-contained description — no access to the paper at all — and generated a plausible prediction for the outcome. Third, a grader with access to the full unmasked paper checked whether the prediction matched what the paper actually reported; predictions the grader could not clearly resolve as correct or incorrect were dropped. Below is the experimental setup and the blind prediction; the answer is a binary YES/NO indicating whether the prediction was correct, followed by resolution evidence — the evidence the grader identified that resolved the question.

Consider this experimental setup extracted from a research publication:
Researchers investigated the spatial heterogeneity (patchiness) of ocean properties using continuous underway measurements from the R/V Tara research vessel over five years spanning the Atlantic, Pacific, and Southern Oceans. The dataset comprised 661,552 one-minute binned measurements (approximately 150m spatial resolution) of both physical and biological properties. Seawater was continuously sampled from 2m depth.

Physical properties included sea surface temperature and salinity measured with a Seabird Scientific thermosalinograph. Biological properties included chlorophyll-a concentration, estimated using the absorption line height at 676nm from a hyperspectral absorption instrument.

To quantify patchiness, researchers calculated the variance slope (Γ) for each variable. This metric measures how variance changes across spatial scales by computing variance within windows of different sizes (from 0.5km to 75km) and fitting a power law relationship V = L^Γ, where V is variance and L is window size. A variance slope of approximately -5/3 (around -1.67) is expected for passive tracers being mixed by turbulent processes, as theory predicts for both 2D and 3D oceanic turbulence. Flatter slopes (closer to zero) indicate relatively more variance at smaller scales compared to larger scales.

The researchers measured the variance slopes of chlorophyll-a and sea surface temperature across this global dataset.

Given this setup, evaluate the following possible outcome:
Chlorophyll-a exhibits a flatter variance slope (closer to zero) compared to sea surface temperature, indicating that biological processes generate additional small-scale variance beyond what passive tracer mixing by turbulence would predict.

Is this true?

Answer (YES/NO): YES